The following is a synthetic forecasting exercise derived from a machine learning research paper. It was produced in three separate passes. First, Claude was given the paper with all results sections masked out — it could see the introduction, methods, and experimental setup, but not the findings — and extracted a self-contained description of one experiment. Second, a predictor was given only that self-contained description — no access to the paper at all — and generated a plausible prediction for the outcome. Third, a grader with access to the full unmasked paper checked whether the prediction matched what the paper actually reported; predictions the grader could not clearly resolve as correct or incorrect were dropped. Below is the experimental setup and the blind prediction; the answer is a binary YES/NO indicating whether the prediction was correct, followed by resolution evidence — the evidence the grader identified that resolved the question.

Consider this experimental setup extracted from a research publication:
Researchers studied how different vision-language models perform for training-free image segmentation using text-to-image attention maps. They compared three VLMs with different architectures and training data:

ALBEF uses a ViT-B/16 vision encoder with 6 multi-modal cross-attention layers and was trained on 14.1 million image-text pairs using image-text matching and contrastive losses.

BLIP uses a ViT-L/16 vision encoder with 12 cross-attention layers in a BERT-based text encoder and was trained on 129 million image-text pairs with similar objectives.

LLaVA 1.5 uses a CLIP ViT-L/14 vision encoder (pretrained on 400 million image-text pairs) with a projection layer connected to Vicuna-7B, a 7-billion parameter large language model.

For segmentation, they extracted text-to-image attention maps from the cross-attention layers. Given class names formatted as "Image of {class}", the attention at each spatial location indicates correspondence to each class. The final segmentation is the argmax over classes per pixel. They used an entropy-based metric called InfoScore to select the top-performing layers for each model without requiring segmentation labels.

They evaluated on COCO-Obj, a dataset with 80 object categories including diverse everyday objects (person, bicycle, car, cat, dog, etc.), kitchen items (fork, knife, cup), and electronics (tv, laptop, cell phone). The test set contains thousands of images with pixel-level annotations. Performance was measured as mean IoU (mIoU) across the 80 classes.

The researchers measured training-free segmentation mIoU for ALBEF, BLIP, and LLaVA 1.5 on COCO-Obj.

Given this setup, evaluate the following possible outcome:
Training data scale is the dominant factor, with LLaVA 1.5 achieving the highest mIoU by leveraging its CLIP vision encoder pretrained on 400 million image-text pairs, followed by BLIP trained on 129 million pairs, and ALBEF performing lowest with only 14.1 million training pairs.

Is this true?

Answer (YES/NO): NO